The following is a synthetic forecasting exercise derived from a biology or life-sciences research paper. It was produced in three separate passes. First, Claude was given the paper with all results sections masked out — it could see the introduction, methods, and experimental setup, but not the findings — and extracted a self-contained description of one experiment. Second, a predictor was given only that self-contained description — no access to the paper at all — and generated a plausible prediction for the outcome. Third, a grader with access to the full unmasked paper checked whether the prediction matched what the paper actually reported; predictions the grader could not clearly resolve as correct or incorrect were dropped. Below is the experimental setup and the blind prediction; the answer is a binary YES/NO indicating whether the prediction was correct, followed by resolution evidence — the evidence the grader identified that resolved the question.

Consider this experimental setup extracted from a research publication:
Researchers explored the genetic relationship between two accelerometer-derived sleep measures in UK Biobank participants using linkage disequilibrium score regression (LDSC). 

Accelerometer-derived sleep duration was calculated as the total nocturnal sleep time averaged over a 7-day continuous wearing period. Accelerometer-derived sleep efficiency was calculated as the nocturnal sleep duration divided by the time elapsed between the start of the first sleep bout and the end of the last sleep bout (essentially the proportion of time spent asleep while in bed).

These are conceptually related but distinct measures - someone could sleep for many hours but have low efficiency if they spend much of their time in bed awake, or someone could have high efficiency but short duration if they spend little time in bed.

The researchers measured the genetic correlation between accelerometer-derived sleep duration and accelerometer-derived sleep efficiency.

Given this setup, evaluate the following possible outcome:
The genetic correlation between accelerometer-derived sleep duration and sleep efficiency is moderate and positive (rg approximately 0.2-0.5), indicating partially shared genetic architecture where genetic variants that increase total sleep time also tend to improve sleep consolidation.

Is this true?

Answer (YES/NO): NO